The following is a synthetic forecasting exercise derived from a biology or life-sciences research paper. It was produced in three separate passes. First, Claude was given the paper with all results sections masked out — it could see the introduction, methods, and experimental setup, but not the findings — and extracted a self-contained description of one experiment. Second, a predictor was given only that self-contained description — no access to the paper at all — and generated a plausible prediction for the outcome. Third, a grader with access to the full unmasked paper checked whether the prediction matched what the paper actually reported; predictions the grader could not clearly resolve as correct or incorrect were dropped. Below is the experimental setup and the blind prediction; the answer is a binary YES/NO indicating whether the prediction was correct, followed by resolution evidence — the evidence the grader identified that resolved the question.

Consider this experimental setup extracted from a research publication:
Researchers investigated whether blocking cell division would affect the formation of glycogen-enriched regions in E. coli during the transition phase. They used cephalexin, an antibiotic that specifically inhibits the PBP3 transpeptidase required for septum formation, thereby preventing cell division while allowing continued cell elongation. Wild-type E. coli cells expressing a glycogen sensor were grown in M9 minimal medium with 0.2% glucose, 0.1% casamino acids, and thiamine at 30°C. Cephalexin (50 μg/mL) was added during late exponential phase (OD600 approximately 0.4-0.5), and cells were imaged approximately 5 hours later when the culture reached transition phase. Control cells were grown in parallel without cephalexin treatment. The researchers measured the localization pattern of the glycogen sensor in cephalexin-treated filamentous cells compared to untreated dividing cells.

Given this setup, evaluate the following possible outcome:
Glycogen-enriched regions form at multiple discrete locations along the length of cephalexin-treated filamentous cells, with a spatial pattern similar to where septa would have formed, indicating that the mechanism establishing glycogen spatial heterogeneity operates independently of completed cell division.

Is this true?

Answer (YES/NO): YES